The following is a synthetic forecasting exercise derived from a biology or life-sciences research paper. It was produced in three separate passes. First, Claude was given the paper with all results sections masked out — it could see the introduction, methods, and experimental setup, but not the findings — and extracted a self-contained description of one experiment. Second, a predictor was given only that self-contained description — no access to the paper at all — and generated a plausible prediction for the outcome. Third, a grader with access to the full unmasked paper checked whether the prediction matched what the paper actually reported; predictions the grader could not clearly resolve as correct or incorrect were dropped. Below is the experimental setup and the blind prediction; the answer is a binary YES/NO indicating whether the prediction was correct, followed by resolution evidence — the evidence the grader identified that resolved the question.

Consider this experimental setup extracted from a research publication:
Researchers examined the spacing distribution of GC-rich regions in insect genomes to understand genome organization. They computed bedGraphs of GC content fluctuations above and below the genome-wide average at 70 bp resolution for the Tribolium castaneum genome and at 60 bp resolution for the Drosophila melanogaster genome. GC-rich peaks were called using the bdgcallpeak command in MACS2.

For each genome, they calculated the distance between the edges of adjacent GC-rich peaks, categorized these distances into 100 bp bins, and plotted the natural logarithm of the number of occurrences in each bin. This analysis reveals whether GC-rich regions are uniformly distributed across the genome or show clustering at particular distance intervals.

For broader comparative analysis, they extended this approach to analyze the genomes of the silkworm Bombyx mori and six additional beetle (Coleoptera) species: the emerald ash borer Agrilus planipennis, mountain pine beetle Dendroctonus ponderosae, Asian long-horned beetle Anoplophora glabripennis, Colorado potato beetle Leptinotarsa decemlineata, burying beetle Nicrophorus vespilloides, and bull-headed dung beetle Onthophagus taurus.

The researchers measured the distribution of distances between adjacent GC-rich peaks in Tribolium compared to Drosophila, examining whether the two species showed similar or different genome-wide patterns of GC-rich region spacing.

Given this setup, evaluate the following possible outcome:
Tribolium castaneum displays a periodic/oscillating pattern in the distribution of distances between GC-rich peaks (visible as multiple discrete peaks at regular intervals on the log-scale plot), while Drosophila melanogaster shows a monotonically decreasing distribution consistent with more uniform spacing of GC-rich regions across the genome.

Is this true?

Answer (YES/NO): YES